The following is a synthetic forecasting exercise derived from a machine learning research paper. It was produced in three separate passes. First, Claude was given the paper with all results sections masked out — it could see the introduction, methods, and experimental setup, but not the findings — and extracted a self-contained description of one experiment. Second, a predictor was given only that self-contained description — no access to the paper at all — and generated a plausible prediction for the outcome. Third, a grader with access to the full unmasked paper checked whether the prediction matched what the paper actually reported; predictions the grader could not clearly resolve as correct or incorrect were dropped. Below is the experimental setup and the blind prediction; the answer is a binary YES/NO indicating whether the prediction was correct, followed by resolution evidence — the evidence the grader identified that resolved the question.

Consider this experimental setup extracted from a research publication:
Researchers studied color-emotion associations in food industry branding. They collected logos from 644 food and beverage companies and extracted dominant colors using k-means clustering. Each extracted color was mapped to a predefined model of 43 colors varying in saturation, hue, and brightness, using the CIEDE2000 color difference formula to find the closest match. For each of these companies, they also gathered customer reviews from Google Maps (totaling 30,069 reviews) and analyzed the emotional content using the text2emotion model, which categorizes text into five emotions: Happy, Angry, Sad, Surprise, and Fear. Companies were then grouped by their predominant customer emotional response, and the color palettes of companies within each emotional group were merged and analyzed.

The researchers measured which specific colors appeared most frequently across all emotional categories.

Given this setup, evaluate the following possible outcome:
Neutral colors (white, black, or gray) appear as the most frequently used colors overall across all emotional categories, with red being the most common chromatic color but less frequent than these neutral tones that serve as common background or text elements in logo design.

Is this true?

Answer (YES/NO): NO